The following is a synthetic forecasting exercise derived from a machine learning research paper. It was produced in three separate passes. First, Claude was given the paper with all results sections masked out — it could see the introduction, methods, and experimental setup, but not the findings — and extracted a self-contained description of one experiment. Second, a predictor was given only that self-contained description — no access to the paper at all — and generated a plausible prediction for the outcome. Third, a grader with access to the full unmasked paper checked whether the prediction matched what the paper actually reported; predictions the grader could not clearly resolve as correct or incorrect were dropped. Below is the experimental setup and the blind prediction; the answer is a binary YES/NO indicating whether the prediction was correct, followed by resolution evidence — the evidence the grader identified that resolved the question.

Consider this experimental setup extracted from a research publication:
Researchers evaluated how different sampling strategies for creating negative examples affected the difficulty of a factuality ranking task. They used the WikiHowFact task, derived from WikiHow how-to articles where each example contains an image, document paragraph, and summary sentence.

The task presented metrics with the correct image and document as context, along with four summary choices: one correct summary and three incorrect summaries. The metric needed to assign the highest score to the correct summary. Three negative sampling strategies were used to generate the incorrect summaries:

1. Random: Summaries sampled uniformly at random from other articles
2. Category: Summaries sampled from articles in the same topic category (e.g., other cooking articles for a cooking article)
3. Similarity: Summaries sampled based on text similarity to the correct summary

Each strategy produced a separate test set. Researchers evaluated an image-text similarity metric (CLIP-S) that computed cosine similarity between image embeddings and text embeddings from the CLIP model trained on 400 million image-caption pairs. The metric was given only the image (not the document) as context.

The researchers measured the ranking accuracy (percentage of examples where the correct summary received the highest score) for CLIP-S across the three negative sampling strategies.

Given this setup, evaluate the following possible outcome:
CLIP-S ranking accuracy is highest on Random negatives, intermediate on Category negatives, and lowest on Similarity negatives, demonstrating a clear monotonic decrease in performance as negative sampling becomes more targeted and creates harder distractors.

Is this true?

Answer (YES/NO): YES